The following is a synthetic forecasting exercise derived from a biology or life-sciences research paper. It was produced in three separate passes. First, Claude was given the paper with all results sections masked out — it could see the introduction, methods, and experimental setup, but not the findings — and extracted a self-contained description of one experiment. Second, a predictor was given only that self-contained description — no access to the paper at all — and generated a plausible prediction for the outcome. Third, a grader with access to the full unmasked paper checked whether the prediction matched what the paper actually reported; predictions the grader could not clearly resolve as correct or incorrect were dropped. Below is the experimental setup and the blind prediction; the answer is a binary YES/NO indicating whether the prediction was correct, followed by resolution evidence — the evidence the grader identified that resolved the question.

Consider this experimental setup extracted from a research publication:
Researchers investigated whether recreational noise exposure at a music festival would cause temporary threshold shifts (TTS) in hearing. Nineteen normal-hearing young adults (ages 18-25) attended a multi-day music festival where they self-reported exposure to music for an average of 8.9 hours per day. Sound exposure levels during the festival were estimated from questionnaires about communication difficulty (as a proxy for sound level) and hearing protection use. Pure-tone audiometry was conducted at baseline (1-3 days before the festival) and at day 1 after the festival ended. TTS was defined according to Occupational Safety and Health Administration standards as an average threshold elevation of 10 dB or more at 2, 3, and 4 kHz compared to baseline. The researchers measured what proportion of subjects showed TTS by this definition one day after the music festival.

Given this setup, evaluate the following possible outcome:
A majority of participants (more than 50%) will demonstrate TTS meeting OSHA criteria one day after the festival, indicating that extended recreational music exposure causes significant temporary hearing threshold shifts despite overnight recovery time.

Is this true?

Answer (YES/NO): NO